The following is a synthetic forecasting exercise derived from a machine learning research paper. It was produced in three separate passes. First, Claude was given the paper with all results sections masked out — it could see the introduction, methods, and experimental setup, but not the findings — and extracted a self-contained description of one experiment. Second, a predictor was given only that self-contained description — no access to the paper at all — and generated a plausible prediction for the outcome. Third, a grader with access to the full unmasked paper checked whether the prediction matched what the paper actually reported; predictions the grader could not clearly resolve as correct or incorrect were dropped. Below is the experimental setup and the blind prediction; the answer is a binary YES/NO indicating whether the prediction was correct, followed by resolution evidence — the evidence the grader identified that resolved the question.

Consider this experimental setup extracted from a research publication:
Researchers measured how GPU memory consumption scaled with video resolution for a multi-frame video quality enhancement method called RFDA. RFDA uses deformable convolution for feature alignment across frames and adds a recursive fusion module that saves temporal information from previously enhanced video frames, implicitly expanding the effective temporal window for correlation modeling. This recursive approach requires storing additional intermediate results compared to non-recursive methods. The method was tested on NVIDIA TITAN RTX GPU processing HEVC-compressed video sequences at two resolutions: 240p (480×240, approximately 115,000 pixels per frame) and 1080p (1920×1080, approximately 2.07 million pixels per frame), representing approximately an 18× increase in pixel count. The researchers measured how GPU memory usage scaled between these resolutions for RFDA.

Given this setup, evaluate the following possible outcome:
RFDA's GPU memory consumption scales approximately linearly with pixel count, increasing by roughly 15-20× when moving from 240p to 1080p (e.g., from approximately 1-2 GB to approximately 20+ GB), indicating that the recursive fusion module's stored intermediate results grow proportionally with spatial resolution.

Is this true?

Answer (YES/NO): NO